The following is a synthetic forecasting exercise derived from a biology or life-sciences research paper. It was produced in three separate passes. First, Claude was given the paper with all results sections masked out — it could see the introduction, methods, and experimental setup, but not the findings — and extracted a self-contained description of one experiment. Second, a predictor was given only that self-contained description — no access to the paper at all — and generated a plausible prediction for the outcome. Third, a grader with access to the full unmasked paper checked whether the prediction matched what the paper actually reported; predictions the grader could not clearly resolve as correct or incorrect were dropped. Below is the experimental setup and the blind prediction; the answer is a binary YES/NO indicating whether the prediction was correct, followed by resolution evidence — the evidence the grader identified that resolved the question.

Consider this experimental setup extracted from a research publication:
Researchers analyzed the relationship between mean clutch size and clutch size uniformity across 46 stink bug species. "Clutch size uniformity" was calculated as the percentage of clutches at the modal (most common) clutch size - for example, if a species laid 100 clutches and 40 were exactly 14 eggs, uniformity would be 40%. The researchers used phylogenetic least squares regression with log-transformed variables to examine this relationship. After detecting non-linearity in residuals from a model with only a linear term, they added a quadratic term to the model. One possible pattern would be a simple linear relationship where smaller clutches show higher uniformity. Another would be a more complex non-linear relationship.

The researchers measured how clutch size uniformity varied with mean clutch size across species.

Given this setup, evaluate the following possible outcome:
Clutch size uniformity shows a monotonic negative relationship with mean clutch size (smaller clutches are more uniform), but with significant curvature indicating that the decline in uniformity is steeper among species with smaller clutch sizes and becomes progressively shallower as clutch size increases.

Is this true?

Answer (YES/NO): NO